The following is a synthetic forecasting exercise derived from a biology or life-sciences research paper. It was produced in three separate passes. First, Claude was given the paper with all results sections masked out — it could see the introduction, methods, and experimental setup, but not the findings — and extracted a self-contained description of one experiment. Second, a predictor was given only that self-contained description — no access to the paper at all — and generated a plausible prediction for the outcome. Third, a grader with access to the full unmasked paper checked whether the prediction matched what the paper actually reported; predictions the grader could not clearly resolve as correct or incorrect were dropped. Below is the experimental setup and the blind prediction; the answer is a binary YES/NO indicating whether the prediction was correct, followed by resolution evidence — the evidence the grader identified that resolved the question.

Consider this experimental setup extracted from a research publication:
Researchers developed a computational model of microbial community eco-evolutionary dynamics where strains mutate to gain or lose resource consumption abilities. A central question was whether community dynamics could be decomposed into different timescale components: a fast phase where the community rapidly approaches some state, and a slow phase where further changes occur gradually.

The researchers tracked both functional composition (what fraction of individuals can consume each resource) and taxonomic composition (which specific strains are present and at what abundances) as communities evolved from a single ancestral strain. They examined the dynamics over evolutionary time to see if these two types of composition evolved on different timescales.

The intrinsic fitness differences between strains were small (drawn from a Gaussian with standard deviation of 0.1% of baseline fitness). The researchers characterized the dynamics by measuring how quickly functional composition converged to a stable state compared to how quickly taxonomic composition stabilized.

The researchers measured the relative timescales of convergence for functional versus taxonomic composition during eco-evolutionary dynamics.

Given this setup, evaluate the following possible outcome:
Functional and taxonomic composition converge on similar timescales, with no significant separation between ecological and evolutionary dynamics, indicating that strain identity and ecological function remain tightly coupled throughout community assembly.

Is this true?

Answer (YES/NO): NO